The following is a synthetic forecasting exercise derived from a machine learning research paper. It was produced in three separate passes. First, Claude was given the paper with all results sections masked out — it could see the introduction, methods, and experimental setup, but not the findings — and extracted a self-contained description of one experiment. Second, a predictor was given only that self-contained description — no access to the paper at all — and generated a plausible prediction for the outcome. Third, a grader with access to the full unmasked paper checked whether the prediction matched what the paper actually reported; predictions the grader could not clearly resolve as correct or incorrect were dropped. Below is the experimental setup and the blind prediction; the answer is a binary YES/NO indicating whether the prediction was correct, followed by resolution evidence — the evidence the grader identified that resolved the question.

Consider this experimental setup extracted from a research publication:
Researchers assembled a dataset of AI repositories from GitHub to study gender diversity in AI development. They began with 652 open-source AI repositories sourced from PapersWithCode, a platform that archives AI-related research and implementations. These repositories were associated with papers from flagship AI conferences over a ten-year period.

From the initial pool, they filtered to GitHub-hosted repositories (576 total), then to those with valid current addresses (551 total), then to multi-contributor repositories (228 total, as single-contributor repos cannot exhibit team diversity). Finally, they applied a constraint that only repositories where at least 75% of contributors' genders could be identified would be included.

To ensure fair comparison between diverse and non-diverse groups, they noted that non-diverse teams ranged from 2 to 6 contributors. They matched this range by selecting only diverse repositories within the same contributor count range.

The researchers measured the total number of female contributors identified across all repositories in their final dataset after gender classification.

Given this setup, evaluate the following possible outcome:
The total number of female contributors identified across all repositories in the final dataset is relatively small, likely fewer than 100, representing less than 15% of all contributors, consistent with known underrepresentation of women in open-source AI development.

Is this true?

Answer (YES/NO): NO